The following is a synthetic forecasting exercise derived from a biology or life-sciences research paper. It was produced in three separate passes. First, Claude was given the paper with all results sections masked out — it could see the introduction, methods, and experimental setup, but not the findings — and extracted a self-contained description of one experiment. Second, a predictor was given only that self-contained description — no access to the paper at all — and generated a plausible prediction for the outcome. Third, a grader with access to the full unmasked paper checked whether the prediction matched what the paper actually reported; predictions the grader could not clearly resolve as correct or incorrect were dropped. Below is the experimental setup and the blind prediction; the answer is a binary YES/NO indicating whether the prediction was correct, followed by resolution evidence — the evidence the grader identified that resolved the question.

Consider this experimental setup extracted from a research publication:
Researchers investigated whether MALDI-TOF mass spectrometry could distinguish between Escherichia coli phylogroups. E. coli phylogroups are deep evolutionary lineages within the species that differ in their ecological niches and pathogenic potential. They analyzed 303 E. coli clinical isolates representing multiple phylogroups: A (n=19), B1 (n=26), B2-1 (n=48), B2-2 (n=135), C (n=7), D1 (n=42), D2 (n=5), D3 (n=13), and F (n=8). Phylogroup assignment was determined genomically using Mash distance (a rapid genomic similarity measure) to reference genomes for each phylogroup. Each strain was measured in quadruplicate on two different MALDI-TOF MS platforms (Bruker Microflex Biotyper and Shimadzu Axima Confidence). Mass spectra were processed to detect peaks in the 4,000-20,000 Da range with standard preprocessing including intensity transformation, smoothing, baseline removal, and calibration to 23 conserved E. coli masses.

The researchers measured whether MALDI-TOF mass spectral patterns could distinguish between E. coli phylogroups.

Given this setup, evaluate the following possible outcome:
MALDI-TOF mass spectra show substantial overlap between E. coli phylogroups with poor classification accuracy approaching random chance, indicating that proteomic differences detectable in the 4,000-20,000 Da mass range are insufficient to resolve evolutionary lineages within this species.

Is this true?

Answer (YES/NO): NO